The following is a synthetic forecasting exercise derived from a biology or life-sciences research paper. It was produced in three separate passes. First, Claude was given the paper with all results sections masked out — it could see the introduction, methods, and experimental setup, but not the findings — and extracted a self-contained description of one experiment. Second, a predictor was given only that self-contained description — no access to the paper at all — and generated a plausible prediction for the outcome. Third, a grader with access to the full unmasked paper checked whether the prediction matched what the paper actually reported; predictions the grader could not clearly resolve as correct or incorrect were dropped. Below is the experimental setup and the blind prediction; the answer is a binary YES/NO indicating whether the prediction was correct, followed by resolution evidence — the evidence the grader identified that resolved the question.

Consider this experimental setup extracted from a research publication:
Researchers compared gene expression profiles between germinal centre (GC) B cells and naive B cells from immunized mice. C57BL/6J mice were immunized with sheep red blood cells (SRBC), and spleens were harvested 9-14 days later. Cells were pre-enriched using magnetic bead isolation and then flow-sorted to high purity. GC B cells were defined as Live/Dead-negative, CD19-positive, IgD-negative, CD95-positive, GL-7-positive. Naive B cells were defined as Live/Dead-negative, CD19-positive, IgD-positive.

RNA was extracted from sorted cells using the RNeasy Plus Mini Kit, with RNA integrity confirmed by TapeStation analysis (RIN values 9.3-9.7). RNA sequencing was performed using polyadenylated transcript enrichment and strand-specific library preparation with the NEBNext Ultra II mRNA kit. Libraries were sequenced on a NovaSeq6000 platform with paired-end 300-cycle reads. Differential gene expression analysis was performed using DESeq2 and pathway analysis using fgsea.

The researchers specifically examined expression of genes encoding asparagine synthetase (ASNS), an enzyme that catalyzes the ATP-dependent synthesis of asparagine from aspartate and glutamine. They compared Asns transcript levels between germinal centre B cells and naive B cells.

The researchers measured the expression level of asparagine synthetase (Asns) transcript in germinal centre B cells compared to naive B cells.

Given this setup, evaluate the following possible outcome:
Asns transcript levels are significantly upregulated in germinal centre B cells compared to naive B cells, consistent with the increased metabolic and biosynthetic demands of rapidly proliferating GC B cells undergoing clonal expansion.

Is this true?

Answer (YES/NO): YES